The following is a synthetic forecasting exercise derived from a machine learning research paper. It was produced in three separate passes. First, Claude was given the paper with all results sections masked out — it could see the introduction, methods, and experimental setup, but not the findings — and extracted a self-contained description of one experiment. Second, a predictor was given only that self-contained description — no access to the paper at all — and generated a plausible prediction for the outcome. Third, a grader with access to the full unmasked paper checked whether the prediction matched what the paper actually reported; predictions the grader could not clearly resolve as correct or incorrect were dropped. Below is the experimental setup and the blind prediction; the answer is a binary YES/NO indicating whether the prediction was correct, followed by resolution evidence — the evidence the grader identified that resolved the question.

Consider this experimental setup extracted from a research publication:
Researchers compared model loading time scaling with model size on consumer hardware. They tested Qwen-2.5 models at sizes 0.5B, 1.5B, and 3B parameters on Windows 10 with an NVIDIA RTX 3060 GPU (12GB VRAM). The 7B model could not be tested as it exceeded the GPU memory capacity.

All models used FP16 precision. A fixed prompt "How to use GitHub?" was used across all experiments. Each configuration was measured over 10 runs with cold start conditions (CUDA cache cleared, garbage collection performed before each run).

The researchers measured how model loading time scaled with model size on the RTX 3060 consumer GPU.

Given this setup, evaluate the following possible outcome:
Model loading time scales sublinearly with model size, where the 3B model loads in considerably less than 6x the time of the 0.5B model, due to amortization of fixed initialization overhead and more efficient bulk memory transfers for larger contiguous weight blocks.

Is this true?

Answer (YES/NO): NO